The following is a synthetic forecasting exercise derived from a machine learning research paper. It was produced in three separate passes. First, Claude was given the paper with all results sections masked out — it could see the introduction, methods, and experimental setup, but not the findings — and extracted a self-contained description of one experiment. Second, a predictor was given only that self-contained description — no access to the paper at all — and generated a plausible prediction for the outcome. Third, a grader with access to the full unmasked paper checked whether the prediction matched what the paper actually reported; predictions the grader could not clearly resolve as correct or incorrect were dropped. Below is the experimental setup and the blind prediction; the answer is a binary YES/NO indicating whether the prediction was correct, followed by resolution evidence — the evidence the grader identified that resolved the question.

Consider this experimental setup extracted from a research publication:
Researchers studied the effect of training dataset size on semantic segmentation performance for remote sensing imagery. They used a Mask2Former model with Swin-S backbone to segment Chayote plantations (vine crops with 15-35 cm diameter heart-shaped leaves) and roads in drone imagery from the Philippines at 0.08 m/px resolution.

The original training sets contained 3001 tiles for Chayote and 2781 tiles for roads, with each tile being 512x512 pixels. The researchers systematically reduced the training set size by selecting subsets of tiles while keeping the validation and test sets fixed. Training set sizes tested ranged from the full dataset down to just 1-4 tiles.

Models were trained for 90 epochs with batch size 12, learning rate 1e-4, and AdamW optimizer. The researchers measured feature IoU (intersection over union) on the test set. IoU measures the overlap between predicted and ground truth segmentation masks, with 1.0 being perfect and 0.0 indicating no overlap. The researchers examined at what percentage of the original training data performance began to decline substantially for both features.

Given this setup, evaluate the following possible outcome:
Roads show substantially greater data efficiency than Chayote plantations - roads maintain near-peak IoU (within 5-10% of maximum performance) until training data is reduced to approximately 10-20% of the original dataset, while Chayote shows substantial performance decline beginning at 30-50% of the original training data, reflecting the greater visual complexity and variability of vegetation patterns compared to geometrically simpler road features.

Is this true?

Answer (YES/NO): NO